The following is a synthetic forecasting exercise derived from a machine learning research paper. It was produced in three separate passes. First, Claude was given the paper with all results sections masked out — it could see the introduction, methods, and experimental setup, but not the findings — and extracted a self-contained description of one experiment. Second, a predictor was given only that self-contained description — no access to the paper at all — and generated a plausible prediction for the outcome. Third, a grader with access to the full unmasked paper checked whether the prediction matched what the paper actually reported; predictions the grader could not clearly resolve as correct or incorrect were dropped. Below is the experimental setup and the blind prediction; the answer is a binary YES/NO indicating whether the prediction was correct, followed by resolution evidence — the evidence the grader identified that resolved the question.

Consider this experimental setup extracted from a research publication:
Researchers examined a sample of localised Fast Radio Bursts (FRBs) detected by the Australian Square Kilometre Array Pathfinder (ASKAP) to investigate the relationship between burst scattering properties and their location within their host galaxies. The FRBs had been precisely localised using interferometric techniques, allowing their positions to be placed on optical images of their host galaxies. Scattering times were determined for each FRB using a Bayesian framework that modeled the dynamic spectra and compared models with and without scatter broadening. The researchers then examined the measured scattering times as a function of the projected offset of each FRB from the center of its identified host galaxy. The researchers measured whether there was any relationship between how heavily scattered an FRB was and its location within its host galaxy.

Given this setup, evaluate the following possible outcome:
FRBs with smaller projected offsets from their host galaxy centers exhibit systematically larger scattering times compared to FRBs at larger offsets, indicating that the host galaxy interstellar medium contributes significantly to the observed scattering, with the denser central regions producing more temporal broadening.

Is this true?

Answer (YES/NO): NO